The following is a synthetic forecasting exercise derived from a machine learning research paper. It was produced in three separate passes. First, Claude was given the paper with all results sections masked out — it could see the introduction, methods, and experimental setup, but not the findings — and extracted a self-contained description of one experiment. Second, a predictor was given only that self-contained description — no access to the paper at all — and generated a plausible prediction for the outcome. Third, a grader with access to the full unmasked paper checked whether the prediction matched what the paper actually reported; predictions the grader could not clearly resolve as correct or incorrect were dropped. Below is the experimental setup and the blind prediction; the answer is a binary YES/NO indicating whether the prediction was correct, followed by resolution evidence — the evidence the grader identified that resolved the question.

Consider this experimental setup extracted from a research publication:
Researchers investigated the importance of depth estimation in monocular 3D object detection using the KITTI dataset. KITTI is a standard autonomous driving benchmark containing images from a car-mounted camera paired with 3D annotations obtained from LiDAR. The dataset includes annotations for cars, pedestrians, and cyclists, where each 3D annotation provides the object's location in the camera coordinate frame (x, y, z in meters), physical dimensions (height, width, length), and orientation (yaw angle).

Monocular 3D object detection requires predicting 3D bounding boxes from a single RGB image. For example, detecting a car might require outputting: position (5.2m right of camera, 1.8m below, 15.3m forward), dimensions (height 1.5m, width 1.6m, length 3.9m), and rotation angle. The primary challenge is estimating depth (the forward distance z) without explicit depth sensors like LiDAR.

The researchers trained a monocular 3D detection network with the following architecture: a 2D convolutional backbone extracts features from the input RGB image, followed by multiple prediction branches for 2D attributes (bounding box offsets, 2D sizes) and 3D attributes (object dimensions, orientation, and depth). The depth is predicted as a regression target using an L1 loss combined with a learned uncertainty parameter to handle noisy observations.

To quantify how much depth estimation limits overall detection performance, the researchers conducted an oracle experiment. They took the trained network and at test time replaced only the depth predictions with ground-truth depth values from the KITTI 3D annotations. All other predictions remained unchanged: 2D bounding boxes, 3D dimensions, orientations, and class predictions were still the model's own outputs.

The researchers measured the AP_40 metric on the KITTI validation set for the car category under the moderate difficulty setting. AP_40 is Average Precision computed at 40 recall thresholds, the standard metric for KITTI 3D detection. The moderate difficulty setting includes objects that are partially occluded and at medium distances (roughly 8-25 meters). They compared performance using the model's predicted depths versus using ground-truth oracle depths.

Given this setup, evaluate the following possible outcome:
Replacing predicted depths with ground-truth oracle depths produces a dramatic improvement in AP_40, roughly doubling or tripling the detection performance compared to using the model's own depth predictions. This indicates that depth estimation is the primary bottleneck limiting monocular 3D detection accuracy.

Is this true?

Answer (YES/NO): NO